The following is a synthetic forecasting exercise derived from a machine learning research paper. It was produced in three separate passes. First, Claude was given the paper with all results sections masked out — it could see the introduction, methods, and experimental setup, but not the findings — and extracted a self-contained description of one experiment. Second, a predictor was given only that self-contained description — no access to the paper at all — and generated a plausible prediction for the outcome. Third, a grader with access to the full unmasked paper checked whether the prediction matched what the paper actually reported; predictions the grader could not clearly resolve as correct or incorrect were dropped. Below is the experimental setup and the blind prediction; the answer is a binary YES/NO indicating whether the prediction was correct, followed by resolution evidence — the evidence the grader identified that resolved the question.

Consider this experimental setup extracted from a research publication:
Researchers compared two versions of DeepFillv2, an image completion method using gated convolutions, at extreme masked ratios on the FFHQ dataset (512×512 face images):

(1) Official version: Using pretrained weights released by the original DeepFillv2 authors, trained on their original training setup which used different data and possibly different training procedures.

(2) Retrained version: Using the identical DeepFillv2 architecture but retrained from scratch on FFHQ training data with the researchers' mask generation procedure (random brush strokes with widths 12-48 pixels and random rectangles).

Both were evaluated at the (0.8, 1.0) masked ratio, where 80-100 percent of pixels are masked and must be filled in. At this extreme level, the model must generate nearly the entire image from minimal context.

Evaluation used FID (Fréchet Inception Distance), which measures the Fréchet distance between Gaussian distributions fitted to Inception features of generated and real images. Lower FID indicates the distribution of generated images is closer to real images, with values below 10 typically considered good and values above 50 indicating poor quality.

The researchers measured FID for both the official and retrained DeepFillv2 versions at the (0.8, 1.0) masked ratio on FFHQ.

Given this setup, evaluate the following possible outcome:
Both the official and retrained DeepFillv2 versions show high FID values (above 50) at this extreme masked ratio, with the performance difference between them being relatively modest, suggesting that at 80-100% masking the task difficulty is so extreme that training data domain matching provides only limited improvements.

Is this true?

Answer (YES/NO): NO